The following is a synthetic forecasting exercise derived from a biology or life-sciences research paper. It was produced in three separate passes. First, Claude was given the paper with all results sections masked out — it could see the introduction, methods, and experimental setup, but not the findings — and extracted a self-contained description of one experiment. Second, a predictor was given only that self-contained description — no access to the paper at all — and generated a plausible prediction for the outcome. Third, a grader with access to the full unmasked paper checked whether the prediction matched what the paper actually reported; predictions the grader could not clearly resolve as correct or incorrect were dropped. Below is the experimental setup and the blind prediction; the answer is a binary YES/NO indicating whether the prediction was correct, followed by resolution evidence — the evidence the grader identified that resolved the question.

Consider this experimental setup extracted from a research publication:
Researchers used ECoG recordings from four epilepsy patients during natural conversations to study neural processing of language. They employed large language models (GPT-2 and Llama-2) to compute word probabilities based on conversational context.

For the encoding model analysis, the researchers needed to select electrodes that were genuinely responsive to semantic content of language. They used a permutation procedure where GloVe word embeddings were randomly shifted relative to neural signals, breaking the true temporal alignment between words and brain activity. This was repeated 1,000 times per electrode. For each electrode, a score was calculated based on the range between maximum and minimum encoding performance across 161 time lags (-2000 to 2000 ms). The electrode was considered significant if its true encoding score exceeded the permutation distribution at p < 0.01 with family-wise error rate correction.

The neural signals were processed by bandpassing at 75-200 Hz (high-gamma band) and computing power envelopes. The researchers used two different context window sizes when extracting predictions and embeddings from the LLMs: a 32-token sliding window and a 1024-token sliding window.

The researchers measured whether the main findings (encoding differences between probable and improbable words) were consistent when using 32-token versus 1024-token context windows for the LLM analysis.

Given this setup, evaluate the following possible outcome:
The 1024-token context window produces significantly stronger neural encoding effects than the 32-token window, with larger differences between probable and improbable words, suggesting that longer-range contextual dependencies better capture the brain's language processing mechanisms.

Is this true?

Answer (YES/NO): NO